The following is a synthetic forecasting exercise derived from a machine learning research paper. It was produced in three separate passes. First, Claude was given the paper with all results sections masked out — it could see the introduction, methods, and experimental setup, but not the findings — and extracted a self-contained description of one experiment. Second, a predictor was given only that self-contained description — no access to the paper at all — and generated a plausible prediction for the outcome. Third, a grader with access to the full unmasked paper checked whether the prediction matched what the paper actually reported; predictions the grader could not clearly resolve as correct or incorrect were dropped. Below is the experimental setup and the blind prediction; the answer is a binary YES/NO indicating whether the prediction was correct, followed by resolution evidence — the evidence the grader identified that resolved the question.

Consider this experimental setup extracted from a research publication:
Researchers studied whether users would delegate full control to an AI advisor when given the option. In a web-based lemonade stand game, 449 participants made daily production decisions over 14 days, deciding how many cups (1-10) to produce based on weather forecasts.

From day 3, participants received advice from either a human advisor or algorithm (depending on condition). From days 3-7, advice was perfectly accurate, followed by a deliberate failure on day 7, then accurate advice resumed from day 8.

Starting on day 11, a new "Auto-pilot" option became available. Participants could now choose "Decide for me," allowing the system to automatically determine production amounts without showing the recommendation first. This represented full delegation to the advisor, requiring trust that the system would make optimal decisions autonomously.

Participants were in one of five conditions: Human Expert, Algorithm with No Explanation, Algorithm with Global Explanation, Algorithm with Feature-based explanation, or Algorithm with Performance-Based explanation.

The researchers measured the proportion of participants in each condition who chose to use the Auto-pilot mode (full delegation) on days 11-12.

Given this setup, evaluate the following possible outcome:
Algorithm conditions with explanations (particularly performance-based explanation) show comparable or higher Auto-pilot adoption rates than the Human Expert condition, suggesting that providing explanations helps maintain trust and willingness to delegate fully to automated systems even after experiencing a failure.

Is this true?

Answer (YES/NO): NO